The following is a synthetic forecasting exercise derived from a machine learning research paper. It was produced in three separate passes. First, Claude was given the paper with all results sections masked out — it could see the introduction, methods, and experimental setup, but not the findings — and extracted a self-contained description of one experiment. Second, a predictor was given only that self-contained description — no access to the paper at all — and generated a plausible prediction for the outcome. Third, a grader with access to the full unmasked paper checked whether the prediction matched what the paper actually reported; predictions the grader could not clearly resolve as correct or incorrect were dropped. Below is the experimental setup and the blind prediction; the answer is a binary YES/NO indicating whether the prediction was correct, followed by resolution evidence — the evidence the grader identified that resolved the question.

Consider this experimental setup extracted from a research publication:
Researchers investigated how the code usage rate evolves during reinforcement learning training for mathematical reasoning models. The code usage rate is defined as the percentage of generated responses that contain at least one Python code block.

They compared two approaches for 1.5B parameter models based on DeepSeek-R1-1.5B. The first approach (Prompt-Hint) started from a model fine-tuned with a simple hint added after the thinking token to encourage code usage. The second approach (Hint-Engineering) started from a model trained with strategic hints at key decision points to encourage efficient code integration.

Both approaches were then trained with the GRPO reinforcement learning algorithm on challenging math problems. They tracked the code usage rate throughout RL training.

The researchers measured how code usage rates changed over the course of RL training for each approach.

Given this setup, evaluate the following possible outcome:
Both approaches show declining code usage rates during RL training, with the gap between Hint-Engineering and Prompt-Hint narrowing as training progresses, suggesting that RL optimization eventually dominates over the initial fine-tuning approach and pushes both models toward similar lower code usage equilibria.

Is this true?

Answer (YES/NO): NO